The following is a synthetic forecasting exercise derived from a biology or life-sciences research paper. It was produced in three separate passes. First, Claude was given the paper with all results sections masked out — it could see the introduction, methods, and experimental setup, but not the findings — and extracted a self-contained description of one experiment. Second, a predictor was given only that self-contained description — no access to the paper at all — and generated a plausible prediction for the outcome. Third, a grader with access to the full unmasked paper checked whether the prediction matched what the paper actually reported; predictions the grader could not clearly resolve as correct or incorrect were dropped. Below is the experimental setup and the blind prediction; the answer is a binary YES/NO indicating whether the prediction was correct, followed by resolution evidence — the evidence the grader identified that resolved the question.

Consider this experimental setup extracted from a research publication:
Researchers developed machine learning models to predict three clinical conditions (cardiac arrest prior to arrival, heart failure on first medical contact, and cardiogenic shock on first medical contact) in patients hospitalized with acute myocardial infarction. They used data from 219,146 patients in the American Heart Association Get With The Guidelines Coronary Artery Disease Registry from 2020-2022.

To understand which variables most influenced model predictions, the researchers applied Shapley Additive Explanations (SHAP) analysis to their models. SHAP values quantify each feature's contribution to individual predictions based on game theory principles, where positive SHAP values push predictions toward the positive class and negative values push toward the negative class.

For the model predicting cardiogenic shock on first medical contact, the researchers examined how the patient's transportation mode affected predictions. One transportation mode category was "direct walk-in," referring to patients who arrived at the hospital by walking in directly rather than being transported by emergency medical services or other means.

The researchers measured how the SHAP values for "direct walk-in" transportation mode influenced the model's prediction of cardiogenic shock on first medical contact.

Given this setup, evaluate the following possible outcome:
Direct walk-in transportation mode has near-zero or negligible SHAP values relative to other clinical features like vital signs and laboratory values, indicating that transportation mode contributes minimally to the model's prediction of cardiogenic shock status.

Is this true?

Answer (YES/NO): NO